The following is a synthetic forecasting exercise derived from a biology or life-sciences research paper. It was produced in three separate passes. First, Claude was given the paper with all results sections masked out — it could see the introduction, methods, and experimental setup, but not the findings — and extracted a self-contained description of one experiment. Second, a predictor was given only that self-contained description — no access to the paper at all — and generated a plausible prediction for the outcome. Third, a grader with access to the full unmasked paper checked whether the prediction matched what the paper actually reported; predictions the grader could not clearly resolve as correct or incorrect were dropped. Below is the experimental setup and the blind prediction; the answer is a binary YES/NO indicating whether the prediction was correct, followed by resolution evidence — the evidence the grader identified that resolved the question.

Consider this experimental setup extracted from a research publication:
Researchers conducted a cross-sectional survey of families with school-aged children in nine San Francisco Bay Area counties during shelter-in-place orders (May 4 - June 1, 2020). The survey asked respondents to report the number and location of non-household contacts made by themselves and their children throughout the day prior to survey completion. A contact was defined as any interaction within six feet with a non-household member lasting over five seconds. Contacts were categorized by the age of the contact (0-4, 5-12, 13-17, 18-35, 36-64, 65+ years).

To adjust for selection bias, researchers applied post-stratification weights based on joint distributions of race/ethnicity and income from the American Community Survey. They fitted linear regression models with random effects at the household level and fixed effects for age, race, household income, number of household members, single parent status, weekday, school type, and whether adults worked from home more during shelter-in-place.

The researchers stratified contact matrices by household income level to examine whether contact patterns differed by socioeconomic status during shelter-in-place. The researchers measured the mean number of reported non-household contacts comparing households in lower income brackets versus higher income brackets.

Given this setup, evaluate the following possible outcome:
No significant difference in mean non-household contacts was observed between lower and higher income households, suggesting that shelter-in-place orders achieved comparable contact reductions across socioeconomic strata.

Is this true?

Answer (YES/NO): NO